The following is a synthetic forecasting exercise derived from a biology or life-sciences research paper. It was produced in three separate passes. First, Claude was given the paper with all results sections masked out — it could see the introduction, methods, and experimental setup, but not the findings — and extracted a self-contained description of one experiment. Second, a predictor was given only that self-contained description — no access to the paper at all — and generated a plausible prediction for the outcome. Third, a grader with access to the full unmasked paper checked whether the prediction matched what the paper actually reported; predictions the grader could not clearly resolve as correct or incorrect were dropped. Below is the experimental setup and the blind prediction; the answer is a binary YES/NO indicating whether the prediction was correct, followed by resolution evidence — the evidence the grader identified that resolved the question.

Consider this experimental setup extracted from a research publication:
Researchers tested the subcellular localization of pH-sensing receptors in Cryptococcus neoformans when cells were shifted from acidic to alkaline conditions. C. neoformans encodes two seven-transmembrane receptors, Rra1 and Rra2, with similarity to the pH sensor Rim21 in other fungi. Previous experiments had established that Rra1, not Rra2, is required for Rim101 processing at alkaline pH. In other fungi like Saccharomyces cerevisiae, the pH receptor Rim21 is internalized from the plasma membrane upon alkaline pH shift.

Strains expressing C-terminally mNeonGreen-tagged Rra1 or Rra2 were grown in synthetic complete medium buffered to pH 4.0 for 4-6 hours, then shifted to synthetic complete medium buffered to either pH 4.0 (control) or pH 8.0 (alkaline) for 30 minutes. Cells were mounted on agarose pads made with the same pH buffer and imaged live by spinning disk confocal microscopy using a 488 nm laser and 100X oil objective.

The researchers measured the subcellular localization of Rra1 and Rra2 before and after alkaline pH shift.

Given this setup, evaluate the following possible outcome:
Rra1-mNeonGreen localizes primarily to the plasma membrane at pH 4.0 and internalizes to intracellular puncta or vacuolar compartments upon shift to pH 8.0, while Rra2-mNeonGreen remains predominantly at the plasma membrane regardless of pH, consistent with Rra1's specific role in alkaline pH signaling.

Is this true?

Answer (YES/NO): NO